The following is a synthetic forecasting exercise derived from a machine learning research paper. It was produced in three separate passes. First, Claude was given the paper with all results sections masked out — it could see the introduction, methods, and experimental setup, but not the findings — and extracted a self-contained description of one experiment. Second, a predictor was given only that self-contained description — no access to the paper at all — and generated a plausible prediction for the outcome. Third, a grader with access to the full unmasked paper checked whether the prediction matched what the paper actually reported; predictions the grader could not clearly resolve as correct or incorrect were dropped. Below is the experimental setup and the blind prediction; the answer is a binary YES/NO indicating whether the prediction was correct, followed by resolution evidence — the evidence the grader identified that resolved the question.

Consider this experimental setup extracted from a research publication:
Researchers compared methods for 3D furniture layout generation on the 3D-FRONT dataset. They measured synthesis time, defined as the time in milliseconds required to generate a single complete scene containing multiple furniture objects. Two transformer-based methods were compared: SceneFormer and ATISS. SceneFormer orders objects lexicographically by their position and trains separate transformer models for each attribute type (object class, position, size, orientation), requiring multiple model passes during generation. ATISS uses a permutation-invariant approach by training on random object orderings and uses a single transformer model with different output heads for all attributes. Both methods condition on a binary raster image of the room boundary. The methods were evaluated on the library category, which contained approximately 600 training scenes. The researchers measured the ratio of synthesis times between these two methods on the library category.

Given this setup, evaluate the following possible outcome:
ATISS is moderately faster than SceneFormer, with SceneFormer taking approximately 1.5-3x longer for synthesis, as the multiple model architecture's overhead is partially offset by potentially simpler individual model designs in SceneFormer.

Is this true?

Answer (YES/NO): NO